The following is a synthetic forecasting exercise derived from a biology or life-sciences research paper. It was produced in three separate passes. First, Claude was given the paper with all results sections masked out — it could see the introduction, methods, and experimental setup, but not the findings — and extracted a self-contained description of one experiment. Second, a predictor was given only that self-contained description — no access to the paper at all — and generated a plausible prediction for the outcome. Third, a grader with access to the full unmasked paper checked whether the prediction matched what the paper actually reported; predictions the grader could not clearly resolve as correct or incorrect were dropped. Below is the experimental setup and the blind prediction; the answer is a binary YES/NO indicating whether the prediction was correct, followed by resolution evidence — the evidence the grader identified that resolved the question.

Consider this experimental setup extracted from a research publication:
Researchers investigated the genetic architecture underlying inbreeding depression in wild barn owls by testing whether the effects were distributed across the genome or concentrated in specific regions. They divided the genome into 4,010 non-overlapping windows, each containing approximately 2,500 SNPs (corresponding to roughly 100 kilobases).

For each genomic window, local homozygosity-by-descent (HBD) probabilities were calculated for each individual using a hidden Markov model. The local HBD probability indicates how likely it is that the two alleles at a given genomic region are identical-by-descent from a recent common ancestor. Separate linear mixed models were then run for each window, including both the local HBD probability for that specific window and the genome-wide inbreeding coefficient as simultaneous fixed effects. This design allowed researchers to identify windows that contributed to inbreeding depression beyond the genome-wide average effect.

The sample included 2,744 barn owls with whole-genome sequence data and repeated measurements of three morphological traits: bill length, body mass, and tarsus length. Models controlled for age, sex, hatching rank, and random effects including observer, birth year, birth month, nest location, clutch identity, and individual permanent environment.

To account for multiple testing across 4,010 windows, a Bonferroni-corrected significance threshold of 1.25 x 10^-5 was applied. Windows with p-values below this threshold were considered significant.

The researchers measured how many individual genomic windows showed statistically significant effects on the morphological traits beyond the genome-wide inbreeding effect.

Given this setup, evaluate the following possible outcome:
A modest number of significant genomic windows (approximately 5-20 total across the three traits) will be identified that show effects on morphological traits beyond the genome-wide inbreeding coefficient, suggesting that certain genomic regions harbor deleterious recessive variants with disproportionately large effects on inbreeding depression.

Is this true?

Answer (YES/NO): YES